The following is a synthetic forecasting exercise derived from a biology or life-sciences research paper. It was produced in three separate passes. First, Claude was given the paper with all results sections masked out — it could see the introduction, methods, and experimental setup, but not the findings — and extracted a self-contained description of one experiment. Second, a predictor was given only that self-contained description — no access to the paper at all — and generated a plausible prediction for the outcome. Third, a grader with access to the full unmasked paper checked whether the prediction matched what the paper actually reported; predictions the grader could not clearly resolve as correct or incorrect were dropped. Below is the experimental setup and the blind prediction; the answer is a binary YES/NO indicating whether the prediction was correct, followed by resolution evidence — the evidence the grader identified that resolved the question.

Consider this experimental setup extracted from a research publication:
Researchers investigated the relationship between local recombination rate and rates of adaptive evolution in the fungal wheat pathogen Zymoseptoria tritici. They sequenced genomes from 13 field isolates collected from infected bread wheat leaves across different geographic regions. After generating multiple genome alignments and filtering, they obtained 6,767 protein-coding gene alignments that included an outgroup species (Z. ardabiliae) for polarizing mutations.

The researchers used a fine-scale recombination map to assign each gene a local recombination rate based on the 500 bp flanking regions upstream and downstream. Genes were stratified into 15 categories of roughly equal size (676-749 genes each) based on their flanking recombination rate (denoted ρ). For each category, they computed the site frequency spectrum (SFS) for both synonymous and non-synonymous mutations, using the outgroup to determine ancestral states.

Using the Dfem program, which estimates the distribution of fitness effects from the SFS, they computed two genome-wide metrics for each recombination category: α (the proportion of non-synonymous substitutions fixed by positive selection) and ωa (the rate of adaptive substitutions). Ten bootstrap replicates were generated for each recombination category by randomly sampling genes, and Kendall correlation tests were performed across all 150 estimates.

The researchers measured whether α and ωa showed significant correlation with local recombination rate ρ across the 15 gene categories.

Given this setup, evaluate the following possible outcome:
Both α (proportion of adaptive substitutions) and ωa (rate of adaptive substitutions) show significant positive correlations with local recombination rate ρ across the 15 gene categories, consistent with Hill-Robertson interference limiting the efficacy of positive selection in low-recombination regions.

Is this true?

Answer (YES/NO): YES